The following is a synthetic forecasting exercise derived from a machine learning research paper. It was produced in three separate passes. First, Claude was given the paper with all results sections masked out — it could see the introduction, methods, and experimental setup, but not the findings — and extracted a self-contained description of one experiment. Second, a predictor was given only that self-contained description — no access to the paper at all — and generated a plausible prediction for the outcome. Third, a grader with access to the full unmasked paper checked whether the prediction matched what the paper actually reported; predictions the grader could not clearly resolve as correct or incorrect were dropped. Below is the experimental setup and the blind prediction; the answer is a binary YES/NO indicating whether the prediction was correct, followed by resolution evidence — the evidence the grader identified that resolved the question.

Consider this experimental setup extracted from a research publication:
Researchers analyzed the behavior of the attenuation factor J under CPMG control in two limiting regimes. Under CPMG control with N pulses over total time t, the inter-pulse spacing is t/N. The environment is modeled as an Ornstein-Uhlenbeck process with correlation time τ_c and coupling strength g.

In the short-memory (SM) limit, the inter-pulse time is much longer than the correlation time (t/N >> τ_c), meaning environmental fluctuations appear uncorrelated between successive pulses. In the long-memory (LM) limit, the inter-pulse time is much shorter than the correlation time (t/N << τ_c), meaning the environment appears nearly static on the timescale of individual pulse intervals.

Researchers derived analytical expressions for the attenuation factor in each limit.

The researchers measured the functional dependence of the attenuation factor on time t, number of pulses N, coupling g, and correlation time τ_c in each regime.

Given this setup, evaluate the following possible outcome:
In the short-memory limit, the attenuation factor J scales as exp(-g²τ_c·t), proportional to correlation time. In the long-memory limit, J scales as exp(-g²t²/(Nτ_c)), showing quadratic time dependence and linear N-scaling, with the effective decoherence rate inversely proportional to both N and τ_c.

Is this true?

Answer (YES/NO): NO